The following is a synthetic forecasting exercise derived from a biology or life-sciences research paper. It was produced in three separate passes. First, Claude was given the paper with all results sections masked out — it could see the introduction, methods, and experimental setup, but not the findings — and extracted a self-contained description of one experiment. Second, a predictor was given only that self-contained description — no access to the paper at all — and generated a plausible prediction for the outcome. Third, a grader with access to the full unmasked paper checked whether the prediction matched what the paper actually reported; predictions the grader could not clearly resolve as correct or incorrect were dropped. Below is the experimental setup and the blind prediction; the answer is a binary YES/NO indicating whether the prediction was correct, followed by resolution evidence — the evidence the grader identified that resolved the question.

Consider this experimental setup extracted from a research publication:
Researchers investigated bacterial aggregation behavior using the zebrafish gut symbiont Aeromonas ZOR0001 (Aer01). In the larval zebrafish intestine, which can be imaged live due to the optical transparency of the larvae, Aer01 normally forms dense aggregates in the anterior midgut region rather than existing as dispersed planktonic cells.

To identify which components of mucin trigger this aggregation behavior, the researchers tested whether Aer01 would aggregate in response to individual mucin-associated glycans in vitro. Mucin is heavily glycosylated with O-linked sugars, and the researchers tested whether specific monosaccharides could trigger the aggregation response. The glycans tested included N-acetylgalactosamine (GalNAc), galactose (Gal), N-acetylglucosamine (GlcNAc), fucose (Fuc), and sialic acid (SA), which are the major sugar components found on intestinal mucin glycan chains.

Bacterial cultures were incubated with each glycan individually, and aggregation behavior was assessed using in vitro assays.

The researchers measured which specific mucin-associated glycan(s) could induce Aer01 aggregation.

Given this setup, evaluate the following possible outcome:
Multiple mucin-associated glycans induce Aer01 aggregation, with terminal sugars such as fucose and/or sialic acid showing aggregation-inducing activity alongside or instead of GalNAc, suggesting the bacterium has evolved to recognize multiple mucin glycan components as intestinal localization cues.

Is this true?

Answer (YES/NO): NO